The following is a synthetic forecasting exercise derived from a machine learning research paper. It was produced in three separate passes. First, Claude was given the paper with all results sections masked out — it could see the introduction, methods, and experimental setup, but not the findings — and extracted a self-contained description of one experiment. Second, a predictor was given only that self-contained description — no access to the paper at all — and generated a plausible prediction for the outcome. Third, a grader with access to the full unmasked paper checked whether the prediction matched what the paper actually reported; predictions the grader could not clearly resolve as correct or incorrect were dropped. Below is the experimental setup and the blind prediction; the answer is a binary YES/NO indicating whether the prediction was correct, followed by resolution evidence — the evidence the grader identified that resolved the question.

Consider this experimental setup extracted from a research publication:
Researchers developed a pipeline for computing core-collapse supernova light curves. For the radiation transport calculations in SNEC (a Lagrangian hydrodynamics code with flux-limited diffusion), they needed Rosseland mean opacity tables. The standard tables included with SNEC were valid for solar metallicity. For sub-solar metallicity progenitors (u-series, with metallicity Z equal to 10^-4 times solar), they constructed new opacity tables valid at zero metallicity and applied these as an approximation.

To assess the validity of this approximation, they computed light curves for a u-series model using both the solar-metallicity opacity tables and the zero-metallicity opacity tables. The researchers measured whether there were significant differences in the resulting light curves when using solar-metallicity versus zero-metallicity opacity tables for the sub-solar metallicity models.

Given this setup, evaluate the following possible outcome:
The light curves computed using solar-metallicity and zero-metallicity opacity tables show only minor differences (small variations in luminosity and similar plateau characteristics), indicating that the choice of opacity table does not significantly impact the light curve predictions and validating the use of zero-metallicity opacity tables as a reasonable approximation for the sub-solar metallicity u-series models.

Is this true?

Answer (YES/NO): YES